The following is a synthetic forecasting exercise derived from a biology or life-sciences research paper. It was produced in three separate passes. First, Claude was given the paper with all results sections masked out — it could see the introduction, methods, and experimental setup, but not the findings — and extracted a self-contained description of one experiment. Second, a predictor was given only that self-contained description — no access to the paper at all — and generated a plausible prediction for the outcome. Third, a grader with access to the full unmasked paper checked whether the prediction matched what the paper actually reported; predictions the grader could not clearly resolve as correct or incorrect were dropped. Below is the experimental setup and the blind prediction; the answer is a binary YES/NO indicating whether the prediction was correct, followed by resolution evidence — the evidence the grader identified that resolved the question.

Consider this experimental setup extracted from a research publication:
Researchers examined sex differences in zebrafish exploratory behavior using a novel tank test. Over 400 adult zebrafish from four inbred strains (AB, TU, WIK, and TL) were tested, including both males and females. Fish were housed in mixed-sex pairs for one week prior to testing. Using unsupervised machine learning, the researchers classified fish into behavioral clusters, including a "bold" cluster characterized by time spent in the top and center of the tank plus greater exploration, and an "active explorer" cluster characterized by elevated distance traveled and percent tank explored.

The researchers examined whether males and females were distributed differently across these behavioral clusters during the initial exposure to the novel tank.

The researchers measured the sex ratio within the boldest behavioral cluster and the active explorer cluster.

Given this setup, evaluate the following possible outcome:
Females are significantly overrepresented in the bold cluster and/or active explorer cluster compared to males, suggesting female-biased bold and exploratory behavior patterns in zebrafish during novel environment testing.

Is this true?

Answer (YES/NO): YES